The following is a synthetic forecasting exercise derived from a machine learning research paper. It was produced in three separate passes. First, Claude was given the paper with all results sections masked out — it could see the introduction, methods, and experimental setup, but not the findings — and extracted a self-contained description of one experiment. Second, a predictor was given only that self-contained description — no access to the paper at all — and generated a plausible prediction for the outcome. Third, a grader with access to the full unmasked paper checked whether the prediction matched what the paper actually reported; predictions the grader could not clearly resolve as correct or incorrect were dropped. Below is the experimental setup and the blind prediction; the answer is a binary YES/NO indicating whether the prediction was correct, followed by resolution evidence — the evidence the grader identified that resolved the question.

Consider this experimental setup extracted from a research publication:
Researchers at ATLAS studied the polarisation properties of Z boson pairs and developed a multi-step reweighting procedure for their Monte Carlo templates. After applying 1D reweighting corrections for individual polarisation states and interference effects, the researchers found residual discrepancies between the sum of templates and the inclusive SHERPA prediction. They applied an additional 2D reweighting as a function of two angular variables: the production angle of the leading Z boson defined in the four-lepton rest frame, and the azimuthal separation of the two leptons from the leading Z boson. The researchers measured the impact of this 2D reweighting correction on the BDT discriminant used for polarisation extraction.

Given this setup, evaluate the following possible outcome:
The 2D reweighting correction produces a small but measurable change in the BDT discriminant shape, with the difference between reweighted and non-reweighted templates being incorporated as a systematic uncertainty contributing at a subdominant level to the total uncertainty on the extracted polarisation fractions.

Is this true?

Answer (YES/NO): NO